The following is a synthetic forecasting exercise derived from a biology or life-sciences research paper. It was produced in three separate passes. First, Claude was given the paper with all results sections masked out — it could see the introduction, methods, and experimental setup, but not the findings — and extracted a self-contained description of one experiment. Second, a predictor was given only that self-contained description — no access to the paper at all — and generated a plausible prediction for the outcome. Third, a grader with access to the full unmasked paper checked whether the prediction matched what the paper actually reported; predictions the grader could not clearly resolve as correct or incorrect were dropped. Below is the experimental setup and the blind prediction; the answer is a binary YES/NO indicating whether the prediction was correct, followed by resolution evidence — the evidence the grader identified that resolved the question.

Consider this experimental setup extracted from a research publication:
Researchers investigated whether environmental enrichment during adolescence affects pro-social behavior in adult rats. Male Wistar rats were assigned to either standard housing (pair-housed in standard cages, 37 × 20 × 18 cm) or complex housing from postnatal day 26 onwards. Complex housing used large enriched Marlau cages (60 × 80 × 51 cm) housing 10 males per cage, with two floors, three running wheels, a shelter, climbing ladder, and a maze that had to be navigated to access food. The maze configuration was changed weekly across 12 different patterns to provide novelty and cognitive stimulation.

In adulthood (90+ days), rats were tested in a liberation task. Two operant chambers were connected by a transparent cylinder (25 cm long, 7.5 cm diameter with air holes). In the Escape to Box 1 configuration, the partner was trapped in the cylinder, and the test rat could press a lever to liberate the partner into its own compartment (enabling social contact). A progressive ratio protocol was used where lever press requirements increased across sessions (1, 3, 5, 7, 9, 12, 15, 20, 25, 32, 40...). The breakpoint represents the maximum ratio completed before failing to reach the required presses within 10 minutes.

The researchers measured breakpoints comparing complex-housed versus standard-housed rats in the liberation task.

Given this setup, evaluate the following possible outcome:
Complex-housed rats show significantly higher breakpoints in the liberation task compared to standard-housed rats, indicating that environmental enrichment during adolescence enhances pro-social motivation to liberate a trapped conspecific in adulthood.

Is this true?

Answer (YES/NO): NO